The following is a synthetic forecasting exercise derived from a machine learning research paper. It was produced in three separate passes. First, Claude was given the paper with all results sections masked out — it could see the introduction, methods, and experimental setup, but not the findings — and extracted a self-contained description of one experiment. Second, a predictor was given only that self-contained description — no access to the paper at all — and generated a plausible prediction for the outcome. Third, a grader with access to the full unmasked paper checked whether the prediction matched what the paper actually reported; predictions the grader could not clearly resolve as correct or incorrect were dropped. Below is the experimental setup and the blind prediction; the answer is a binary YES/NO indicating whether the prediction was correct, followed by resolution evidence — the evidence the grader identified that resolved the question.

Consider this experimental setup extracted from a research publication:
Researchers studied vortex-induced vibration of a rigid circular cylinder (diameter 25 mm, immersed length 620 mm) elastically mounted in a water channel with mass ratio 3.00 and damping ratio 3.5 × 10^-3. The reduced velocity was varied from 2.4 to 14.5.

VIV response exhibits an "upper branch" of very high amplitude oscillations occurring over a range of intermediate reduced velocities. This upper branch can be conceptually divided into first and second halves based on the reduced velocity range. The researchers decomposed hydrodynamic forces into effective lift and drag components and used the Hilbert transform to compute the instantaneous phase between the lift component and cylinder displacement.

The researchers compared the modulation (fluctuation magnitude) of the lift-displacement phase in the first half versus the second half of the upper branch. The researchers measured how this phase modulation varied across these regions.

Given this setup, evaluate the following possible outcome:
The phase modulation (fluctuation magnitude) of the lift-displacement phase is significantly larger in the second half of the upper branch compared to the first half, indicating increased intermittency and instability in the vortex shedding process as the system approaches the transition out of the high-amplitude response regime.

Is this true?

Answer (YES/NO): YES